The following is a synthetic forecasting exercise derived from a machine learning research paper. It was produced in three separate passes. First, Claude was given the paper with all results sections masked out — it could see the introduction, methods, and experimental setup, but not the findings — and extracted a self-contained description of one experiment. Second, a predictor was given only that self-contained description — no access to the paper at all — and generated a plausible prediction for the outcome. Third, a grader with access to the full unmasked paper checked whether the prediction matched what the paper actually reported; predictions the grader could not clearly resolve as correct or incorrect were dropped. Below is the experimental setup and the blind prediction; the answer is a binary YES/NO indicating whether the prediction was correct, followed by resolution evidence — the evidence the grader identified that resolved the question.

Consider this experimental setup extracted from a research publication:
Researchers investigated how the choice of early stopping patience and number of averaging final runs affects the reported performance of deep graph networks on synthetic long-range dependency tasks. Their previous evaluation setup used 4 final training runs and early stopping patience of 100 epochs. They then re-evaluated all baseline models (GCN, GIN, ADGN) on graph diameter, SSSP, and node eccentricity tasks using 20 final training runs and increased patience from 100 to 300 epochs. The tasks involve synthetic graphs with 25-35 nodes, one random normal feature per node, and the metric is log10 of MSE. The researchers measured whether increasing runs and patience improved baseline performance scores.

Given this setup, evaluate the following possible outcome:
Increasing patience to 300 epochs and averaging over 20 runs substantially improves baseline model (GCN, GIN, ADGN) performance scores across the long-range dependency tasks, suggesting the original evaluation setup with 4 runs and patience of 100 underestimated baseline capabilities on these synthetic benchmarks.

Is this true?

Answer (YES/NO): YES